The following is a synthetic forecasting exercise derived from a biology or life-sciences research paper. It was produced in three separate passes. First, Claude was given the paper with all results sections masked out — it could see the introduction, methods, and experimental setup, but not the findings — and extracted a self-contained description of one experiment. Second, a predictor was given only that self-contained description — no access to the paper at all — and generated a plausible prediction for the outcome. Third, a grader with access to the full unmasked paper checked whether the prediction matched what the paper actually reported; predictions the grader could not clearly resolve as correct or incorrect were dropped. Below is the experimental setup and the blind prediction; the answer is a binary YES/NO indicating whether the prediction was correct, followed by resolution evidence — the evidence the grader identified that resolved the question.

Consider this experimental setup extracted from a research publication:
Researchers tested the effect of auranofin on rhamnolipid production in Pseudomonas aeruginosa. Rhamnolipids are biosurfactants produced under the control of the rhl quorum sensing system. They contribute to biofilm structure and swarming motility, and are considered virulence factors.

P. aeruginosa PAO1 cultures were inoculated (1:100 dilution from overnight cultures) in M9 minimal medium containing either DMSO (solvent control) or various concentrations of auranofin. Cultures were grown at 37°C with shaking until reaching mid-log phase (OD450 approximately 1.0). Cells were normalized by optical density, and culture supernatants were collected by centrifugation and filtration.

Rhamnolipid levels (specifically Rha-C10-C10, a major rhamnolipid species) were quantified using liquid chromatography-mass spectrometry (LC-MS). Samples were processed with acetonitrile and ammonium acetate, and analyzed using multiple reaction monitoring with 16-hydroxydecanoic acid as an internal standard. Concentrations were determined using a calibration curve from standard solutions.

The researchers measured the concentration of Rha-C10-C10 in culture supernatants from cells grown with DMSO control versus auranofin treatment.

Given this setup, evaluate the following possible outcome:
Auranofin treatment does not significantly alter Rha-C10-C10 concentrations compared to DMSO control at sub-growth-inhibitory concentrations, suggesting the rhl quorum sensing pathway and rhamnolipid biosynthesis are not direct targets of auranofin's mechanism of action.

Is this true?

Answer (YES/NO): NO